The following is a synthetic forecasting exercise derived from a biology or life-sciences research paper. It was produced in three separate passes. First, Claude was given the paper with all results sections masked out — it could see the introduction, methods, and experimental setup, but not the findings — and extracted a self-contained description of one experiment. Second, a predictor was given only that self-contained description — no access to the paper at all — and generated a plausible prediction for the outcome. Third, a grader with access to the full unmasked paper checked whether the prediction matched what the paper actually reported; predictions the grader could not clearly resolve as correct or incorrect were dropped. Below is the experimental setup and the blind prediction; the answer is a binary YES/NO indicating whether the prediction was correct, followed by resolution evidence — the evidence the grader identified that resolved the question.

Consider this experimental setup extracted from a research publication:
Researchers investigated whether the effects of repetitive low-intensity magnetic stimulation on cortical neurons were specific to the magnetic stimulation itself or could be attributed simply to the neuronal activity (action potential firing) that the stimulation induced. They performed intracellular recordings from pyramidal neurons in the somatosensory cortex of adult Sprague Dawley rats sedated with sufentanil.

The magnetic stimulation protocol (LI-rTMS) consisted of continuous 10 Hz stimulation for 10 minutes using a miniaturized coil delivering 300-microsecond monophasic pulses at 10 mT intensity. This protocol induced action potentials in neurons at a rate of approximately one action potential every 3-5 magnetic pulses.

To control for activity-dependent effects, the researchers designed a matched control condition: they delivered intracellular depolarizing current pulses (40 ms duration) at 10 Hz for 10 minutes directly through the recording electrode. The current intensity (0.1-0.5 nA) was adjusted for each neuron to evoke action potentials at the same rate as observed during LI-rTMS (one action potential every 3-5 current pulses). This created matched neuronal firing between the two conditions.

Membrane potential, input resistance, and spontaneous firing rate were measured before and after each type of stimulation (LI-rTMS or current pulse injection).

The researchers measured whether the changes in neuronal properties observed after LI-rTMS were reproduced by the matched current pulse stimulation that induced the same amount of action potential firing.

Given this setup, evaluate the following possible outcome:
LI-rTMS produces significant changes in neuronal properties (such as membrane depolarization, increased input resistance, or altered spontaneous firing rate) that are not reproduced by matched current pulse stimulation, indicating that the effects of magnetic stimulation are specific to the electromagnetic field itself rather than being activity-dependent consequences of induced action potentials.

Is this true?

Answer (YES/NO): NO